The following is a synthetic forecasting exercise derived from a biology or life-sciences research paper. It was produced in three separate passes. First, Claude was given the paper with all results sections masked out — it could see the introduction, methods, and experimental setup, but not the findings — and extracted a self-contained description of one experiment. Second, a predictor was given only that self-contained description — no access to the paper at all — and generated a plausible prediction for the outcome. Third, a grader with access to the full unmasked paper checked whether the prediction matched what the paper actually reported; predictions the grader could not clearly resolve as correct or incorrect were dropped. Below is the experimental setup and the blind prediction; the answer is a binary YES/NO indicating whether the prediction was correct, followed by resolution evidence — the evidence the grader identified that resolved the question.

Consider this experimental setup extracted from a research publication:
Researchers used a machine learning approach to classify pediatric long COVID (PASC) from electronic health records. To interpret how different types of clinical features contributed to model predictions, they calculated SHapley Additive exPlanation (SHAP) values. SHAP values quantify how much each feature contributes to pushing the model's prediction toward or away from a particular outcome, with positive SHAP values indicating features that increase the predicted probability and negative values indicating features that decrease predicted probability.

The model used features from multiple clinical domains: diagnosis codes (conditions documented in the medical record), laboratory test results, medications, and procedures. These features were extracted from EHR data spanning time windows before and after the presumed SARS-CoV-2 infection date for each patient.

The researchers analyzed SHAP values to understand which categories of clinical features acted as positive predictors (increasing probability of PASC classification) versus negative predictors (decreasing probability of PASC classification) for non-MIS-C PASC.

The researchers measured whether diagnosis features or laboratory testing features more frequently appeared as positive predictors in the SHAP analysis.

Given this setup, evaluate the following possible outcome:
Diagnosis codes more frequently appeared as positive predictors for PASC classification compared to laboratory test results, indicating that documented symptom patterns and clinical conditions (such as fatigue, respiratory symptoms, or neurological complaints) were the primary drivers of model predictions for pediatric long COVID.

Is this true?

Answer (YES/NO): YES